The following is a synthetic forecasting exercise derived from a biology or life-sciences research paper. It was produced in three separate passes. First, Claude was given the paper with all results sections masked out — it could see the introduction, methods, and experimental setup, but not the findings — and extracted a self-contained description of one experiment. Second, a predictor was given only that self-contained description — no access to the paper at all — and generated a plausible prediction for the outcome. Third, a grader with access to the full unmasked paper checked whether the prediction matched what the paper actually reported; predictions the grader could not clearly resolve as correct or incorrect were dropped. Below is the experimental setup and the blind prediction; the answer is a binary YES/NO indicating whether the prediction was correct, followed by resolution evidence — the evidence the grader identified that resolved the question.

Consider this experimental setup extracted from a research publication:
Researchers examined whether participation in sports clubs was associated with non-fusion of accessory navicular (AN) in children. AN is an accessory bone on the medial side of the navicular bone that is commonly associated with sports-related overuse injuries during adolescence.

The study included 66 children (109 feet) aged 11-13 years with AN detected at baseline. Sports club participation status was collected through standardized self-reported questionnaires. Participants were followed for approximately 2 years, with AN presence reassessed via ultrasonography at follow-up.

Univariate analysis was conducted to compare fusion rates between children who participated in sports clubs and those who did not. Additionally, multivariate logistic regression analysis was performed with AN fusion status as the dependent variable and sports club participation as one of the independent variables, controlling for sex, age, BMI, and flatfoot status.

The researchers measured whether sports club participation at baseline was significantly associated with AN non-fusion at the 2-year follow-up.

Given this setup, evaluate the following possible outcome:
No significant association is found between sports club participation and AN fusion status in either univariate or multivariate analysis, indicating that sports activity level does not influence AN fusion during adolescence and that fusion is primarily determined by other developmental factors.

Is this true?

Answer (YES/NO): YES